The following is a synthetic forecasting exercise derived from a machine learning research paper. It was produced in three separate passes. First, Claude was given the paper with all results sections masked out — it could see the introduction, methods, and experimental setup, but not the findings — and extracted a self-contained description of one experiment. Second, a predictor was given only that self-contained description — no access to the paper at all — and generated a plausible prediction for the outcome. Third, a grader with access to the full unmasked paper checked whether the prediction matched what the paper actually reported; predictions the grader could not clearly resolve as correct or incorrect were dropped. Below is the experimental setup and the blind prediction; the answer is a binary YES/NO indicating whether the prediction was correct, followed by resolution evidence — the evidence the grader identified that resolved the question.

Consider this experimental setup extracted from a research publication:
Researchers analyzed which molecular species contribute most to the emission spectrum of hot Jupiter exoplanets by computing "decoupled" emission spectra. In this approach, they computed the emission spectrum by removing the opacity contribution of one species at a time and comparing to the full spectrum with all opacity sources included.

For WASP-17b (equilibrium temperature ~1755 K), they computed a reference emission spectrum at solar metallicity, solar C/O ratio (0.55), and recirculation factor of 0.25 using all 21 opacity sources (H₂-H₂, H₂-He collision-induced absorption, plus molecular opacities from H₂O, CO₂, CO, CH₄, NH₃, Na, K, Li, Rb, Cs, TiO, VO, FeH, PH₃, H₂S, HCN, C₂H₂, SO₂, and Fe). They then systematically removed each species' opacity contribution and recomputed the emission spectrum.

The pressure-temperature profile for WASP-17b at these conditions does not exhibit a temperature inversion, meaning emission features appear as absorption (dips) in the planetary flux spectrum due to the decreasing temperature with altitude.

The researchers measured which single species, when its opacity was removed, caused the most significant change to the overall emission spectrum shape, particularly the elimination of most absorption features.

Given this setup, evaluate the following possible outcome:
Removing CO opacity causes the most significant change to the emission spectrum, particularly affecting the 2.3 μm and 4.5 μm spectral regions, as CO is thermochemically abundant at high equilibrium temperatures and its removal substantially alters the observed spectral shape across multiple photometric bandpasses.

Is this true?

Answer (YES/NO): NO